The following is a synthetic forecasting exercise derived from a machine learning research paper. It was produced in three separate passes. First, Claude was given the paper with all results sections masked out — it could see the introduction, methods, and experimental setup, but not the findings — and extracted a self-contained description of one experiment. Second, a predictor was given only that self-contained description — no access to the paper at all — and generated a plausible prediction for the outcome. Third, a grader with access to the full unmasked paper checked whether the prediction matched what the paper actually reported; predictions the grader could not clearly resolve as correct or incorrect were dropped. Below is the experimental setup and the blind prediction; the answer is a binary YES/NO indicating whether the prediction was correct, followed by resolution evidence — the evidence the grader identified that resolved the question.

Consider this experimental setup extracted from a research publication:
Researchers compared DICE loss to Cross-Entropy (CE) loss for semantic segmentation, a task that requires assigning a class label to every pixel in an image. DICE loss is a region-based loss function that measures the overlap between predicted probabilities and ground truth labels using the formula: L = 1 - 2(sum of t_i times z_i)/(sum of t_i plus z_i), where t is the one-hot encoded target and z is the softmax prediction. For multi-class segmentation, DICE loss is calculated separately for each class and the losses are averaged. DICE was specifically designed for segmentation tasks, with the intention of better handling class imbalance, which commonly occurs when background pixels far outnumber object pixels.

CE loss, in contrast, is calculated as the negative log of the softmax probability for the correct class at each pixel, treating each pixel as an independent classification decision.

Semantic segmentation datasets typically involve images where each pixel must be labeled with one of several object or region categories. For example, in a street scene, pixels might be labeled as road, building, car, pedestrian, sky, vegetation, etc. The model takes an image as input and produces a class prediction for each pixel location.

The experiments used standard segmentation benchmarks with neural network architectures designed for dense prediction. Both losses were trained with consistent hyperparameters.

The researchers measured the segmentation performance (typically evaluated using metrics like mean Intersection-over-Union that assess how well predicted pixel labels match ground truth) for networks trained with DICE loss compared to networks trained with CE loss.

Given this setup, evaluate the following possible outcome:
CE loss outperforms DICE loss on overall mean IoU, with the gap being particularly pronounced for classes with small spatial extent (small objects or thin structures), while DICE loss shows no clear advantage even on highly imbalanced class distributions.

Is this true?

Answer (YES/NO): NO